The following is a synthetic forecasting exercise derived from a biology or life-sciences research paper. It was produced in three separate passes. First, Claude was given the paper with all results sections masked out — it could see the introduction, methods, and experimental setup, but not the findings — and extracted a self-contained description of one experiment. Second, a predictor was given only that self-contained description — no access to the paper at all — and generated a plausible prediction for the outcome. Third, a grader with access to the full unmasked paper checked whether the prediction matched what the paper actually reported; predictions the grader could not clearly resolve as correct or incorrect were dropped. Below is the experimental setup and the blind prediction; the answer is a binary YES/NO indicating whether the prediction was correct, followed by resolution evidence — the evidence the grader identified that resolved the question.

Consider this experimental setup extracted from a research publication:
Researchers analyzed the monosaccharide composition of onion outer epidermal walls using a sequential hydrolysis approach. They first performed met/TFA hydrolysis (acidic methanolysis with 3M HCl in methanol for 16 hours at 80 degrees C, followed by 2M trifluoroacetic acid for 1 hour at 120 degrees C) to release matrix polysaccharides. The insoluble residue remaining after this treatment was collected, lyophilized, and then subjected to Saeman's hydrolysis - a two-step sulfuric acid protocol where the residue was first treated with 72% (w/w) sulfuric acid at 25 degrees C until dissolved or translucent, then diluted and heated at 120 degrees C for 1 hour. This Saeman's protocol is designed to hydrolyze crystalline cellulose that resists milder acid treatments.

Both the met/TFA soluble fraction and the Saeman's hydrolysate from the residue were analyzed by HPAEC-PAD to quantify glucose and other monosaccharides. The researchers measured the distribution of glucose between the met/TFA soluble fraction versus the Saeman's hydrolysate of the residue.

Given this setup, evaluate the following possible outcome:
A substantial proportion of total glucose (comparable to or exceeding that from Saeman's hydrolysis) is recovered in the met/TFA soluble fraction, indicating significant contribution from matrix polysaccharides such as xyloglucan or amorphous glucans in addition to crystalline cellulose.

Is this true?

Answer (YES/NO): NO